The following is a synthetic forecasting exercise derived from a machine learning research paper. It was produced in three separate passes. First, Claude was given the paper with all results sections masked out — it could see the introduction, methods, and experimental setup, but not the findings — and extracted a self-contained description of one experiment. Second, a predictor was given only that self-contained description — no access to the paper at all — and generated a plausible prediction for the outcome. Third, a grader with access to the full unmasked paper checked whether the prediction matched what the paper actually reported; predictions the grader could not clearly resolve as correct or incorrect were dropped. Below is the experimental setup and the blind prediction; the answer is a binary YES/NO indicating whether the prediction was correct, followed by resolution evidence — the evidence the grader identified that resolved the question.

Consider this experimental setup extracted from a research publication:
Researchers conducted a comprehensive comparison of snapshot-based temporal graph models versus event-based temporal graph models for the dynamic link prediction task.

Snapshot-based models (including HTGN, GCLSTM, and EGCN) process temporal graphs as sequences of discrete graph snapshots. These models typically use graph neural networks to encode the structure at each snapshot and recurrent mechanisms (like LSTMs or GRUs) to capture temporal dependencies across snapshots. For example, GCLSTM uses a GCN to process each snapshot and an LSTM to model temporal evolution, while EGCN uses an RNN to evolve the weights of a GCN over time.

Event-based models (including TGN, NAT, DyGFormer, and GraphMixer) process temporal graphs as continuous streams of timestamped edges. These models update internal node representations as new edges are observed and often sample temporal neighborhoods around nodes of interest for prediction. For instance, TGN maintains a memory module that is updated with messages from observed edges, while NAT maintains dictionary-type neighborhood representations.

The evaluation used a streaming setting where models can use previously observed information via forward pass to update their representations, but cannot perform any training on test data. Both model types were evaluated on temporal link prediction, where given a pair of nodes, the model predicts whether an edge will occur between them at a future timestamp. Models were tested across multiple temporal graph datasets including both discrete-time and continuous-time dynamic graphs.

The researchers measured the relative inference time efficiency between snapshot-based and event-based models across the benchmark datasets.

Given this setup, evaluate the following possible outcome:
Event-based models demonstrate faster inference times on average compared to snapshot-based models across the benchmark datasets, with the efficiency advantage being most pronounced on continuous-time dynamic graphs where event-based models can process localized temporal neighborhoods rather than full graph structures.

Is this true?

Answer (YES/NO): NO